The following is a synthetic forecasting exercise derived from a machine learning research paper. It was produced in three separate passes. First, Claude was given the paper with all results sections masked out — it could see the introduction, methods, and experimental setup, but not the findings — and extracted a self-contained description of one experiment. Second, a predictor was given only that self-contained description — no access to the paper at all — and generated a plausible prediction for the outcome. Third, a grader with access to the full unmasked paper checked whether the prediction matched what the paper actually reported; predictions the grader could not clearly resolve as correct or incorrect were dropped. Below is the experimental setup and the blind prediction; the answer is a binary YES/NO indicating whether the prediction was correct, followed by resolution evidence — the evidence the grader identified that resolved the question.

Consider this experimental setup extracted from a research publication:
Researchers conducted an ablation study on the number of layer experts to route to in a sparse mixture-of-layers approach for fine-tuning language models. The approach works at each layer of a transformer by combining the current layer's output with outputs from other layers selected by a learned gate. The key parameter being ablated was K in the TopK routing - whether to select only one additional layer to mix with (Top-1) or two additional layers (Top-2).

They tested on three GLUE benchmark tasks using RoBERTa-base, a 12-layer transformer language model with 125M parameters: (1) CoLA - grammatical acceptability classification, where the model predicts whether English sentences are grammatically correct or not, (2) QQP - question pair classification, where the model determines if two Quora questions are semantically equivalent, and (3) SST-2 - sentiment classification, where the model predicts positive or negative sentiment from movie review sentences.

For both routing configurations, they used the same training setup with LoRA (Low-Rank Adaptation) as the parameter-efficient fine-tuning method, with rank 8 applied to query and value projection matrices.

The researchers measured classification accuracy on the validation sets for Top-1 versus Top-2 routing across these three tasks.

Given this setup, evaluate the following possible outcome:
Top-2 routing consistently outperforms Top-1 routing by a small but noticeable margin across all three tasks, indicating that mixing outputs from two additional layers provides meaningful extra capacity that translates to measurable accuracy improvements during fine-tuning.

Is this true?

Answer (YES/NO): NO